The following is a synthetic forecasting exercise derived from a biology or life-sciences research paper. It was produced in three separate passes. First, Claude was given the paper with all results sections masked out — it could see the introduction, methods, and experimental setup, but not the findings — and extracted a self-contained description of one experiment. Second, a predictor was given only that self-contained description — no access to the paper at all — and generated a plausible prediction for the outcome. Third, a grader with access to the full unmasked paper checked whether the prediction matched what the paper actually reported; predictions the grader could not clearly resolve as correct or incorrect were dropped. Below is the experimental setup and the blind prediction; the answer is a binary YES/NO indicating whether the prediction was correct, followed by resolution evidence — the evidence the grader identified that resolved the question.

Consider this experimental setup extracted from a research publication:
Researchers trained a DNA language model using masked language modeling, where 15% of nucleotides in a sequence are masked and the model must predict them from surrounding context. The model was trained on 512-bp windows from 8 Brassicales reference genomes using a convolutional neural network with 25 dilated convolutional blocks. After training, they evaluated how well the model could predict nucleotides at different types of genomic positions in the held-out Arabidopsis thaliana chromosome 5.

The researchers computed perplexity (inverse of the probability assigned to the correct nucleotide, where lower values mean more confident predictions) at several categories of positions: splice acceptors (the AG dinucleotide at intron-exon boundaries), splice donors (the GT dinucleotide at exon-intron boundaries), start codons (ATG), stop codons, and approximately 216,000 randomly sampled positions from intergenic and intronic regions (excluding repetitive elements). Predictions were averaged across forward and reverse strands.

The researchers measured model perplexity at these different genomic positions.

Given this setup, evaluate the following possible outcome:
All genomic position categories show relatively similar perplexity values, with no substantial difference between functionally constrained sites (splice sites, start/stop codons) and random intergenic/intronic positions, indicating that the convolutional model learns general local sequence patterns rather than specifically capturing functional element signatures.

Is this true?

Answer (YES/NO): NO